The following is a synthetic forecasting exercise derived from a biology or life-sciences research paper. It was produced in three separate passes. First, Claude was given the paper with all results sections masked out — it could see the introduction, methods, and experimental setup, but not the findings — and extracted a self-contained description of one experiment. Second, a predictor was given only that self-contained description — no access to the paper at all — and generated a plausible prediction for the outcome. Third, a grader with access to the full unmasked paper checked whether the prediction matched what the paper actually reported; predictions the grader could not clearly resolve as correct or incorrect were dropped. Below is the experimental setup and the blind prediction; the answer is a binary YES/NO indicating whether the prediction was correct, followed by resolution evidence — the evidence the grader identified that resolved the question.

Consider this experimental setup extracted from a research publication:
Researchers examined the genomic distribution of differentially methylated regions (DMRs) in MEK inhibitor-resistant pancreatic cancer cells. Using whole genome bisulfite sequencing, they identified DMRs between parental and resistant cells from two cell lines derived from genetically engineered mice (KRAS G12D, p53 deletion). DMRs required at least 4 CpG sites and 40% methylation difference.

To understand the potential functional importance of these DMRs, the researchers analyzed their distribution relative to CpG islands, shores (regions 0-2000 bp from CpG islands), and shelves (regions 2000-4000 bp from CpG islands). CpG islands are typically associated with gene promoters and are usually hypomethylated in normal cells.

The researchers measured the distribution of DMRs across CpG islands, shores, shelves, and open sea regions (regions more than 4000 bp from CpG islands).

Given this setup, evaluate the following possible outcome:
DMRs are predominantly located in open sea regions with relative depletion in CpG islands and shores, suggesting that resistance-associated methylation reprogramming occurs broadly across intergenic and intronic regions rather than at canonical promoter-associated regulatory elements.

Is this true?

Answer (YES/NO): NO